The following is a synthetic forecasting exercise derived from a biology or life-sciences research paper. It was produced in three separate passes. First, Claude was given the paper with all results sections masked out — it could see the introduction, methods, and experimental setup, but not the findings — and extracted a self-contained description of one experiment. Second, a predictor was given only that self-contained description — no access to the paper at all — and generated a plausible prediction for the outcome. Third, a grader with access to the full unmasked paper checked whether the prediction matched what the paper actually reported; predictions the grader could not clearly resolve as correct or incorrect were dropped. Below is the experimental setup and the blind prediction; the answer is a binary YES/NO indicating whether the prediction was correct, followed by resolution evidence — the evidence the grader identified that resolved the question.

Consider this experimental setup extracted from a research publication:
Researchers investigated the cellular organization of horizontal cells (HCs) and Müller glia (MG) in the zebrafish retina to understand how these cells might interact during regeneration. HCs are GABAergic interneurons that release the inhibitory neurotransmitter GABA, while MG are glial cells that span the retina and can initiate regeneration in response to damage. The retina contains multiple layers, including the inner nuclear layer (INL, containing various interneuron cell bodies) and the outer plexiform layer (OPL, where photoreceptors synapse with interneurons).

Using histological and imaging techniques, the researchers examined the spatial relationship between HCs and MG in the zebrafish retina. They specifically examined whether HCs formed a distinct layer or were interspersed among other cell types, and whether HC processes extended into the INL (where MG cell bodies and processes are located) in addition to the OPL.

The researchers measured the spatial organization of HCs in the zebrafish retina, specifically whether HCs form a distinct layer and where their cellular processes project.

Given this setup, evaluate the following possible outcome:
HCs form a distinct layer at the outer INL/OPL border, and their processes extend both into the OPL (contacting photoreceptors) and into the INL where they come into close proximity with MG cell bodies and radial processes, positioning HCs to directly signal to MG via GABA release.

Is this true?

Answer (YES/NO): YES